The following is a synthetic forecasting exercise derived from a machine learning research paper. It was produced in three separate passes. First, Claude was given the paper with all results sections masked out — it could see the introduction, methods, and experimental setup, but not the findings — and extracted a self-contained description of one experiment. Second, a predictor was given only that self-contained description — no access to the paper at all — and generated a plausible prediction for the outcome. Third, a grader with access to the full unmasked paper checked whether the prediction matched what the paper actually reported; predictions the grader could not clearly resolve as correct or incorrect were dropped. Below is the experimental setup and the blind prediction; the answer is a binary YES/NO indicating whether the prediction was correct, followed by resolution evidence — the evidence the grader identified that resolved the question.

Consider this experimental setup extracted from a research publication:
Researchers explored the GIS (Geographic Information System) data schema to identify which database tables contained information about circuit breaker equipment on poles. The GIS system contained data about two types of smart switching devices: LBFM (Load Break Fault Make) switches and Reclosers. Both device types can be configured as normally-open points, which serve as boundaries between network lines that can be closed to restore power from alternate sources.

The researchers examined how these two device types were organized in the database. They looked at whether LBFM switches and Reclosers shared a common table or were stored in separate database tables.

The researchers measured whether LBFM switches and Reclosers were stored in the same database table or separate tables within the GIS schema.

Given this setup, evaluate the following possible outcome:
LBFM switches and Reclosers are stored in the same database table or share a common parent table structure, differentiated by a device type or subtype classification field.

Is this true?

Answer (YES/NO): NO